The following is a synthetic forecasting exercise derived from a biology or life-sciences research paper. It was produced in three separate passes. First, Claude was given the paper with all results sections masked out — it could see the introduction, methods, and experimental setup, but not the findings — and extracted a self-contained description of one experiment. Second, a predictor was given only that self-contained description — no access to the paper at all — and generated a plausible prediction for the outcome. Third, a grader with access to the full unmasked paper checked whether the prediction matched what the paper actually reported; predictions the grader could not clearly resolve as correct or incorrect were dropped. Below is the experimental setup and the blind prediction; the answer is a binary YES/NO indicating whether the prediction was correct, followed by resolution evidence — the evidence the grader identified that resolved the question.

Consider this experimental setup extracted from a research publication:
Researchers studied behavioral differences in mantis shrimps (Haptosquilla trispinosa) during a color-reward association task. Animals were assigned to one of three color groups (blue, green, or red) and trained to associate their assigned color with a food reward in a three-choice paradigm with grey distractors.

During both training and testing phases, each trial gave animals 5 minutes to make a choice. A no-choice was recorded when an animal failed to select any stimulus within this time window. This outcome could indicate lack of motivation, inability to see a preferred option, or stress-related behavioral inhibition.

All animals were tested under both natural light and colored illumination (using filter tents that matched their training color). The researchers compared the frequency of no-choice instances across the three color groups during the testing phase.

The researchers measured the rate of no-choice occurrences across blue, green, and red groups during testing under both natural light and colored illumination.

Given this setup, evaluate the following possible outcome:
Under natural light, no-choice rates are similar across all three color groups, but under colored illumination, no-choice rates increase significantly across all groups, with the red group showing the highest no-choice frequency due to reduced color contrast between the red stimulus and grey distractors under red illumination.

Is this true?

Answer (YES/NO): NO